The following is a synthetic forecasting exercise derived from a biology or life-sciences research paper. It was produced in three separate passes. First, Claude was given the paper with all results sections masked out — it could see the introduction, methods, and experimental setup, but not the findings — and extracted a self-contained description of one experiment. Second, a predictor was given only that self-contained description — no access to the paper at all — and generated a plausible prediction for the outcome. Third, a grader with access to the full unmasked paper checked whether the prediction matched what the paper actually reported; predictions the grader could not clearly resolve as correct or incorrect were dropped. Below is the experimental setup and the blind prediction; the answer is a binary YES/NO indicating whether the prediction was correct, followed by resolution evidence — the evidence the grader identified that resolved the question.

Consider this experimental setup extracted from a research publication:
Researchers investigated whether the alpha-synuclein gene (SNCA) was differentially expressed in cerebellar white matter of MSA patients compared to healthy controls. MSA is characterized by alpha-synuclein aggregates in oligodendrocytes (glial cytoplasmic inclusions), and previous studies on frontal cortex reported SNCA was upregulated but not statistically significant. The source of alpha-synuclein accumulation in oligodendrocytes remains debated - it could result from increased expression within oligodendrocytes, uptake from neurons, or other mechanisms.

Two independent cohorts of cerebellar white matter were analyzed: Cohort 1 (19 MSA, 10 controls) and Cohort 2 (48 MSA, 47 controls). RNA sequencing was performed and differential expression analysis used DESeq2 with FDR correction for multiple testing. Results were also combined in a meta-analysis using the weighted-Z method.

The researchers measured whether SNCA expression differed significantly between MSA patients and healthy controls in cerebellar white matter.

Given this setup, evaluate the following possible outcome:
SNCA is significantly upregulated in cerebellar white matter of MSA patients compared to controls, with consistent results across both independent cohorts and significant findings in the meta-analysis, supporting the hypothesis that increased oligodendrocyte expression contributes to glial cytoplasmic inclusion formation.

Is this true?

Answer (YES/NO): NO